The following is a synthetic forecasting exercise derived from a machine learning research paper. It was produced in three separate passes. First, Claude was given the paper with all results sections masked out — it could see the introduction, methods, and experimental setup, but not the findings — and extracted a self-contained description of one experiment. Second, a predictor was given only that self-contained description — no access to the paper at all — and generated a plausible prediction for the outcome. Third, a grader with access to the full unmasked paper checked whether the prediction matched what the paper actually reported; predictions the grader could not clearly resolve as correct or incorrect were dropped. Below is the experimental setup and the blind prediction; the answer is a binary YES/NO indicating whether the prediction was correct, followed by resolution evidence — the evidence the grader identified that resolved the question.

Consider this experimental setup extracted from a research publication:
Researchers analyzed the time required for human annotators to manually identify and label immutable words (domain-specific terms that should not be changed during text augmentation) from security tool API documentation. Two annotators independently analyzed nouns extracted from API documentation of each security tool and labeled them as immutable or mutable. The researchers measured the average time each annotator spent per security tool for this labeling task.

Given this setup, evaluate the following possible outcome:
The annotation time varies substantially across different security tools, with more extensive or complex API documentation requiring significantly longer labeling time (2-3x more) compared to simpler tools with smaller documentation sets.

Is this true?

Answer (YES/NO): NO